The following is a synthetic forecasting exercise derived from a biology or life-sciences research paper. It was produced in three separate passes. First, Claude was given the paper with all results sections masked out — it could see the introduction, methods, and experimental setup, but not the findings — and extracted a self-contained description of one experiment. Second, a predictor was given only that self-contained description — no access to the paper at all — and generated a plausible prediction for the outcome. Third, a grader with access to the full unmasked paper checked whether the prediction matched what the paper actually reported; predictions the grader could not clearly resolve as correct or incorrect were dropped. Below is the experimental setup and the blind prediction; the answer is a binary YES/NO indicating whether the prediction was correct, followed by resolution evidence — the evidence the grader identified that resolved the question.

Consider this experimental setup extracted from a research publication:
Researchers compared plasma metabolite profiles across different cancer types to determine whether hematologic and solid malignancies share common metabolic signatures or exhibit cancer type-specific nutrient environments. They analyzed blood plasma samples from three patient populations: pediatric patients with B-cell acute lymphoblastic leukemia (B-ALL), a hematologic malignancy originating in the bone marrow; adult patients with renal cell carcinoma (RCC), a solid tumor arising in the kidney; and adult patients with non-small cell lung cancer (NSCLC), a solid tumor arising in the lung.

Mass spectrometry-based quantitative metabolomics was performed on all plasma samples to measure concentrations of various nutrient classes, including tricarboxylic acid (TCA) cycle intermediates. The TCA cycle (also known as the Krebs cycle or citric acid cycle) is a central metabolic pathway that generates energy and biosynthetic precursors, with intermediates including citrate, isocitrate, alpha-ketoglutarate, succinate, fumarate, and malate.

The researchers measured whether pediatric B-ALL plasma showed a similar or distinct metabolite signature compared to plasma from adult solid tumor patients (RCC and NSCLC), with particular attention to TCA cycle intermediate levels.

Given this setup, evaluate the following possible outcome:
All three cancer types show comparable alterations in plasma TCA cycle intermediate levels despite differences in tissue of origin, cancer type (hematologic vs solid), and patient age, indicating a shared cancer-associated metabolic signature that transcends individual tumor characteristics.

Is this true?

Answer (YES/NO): NO